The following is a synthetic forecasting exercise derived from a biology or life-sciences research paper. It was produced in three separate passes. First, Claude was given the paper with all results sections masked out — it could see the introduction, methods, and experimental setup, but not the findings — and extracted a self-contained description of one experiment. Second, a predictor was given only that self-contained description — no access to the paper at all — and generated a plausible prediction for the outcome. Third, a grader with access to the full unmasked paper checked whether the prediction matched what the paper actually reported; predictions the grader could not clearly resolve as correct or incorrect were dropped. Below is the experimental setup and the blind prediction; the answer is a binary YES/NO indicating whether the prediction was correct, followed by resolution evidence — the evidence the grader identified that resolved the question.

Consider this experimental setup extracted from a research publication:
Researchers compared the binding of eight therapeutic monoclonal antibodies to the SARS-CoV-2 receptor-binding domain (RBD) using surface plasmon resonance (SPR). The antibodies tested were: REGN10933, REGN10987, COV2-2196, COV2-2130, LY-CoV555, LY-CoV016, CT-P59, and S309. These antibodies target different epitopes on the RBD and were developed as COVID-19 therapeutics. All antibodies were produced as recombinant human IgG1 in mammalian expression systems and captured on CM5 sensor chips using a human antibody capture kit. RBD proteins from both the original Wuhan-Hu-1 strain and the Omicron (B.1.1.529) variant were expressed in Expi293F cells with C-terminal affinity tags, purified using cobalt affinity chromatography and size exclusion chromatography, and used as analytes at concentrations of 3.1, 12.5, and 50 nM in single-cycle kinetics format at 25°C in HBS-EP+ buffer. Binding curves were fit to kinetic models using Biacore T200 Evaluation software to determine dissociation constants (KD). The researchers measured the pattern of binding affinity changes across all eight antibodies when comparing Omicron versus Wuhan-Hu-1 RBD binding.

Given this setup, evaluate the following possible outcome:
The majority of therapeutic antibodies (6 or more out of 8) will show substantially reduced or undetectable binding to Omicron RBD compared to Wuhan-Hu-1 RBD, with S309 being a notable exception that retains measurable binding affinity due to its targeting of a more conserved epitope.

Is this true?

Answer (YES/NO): YES